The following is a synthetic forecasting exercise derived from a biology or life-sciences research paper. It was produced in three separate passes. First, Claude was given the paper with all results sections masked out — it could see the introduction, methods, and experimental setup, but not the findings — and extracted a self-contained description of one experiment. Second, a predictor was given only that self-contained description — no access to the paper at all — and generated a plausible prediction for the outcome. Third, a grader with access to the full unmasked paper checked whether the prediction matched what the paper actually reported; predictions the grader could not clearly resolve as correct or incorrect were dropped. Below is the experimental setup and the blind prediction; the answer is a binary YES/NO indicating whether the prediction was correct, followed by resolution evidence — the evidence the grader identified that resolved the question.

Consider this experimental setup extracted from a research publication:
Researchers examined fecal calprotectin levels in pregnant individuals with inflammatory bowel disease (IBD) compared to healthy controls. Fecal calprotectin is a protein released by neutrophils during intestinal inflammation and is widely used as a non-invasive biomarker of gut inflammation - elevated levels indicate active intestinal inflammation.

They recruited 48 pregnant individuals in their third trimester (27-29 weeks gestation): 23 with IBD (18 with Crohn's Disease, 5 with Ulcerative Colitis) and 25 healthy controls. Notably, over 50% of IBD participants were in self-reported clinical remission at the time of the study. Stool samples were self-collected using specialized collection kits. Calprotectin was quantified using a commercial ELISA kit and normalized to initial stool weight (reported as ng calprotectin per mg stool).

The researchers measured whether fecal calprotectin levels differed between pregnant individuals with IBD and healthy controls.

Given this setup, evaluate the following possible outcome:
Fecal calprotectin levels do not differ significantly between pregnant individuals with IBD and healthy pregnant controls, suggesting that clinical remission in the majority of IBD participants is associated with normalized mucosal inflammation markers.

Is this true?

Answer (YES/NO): NO